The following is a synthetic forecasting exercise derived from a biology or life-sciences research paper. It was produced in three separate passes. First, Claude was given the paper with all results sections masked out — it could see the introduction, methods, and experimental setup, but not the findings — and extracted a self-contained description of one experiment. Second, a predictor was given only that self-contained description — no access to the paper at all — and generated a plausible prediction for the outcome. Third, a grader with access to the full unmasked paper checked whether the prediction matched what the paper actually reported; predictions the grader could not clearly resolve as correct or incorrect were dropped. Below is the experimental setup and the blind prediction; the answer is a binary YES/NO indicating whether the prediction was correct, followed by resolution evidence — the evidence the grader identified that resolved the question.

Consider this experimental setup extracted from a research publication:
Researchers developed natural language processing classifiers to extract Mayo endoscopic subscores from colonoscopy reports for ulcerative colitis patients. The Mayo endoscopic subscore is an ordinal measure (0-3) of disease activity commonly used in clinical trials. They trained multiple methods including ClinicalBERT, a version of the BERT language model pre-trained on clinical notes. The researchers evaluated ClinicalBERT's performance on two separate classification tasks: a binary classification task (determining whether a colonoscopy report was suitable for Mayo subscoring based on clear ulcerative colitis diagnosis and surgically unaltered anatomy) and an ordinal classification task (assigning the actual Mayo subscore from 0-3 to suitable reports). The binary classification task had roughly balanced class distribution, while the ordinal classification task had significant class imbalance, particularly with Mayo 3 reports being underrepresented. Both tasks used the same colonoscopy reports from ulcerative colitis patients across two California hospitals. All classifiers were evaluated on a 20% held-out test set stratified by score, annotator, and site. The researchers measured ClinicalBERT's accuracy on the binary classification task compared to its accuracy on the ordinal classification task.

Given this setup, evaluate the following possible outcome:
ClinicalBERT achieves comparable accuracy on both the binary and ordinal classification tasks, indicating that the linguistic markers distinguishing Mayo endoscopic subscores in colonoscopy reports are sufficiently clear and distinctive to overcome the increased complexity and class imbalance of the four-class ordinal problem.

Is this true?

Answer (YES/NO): NO